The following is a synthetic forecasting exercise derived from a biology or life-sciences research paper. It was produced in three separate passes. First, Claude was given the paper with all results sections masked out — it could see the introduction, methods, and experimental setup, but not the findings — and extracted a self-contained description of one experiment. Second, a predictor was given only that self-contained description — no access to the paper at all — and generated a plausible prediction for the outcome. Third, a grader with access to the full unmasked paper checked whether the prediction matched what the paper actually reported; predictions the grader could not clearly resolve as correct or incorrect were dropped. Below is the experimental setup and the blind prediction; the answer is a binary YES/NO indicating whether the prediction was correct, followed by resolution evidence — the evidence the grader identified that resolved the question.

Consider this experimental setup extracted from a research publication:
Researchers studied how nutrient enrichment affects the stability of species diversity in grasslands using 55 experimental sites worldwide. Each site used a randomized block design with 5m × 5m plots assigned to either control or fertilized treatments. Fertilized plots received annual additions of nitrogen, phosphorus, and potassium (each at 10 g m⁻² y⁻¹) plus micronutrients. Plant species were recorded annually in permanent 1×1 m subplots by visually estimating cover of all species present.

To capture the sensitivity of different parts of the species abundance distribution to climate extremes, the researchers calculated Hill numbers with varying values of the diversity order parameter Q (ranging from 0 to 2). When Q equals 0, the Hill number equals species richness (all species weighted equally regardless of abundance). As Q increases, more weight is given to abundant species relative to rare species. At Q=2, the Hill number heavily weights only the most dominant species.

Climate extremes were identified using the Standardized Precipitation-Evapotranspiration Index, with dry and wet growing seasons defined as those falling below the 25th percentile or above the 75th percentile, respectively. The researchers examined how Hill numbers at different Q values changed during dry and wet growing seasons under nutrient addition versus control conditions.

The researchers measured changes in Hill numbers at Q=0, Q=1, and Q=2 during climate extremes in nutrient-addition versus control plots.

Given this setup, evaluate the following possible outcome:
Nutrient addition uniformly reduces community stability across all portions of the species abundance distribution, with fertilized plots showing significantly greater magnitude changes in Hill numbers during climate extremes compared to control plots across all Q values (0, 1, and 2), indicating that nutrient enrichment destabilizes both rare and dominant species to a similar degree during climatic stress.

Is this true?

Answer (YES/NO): YES